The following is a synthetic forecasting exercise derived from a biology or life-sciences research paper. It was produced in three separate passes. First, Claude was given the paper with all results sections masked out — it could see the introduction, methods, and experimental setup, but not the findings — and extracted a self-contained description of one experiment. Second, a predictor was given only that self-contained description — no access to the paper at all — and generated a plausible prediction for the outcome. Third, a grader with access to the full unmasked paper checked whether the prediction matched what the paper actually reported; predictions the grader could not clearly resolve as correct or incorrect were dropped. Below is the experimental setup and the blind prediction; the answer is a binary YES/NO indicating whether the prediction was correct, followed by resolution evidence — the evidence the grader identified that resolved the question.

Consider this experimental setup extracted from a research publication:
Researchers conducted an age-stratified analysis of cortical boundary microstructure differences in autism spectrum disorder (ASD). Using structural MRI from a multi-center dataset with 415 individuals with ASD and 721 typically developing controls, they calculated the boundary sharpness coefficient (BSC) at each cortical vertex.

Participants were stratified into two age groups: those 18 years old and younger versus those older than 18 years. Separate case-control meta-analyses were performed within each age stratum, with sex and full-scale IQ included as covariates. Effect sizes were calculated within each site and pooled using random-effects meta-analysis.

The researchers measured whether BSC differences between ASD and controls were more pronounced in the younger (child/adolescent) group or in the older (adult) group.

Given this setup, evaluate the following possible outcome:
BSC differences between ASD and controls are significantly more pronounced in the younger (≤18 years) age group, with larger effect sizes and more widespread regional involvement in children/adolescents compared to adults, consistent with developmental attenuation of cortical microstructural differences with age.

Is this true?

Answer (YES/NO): NO